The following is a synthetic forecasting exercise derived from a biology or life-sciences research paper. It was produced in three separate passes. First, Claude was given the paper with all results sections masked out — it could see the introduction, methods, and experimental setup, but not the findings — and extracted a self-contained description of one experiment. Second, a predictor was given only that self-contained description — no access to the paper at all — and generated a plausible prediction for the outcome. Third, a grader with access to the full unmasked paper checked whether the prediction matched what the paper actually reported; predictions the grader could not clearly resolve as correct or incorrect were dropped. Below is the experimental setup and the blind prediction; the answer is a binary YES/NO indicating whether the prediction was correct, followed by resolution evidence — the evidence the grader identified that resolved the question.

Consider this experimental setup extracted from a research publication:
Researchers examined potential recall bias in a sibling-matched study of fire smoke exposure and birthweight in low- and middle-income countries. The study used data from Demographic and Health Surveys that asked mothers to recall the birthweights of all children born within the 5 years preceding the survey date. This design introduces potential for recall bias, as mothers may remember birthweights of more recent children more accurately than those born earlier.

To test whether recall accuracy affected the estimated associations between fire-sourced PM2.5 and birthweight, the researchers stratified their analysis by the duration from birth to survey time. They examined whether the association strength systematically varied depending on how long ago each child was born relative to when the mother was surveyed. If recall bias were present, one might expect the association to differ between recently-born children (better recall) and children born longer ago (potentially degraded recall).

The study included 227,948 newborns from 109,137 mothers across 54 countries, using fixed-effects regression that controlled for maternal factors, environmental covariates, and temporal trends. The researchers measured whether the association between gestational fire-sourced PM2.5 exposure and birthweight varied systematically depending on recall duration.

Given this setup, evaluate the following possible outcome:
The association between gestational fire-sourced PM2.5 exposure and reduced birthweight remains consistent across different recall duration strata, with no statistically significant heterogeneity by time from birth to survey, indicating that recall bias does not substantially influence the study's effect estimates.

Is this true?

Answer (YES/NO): YES